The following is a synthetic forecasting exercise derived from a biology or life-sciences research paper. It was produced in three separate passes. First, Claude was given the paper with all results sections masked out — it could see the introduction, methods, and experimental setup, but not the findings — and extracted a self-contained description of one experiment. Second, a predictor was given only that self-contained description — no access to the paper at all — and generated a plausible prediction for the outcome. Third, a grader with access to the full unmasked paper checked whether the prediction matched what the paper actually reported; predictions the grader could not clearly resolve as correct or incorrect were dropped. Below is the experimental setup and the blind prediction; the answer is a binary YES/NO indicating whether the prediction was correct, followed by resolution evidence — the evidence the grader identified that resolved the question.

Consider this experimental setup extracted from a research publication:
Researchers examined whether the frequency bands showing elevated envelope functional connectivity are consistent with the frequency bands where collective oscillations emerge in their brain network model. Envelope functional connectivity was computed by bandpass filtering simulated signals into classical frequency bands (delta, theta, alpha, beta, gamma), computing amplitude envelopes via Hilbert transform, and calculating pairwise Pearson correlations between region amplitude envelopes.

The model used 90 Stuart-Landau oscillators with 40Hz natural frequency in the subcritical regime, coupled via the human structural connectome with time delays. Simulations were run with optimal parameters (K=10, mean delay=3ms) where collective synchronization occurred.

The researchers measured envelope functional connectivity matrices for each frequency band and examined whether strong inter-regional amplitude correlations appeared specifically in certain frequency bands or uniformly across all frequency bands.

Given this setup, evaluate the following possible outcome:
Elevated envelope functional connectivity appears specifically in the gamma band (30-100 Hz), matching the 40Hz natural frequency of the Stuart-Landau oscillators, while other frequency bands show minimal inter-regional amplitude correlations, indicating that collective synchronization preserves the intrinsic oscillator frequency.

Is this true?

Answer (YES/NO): NO